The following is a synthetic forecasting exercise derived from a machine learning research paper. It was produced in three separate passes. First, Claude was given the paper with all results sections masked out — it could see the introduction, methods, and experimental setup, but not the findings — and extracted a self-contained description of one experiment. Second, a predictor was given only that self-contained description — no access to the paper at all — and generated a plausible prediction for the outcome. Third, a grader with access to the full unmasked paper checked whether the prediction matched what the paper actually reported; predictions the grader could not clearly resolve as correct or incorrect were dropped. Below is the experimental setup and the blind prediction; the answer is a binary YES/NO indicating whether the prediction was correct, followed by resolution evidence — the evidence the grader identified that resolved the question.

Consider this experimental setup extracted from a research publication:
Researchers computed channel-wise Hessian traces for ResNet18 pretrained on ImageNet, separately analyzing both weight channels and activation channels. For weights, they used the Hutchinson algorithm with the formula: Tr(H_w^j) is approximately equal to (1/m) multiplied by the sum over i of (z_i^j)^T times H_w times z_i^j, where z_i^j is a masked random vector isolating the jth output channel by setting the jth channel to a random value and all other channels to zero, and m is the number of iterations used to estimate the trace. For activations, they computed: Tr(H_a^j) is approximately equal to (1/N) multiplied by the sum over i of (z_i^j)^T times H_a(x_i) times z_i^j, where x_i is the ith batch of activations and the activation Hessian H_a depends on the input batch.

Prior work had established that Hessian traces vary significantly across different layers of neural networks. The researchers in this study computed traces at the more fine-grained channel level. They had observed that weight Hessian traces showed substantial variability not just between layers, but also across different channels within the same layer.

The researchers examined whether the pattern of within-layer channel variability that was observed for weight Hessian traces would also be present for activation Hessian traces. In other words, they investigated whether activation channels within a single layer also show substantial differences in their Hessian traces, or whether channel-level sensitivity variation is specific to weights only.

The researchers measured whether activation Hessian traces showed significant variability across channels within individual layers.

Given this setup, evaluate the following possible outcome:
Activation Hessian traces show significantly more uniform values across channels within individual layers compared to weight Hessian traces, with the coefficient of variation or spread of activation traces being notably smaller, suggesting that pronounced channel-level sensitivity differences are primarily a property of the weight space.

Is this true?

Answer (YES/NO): NO